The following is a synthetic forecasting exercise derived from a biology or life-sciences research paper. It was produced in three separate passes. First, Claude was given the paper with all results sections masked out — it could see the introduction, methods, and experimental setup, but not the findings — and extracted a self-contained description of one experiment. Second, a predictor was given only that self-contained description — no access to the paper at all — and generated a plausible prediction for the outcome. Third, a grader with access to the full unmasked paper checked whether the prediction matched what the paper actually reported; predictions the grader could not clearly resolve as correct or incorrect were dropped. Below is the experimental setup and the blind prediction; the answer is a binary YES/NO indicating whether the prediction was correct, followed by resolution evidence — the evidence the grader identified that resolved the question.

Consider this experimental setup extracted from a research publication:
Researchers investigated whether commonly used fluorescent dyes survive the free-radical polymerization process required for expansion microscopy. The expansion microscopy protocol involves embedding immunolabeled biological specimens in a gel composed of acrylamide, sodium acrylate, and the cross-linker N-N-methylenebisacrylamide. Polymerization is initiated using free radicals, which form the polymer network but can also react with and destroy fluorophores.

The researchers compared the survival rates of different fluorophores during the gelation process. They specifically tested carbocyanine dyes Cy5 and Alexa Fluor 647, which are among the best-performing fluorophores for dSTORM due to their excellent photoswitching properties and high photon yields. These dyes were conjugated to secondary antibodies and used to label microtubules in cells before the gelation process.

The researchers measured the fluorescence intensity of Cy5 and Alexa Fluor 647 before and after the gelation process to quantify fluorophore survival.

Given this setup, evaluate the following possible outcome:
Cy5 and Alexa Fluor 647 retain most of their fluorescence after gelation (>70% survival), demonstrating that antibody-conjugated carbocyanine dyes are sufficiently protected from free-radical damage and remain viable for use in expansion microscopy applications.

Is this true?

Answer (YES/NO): NO